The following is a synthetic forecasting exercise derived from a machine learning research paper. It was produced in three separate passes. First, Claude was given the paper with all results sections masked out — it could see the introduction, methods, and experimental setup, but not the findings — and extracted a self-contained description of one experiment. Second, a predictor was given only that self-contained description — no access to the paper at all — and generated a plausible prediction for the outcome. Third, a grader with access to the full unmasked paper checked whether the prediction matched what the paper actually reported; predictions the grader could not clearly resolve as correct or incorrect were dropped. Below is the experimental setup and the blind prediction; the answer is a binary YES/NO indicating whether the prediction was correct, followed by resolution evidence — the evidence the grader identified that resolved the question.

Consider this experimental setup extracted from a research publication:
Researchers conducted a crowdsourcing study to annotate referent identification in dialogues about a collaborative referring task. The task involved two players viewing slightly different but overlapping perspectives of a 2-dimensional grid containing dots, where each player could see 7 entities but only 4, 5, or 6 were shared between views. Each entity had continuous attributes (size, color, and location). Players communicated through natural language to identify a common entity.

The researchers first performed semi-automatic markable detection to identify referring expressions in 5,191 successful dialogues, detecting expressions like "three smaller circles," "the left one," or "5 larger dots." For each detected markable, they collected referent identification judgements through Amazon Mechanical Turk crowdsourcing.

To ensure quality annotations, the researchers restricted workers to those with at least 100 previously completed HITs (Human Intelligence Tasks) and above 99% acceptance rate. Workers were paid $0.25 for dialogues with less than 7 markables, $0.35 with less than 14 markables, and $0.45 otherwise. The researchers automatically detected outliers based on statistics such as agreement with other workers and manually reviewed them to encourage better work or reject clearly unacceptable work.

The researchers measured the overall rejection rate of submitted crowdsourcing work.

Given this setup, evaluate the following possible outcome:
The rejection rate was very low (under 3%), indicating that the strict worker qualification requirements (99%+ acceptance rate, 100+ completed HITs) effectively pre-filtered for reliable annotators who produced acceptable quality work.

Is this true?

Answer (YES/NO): YES